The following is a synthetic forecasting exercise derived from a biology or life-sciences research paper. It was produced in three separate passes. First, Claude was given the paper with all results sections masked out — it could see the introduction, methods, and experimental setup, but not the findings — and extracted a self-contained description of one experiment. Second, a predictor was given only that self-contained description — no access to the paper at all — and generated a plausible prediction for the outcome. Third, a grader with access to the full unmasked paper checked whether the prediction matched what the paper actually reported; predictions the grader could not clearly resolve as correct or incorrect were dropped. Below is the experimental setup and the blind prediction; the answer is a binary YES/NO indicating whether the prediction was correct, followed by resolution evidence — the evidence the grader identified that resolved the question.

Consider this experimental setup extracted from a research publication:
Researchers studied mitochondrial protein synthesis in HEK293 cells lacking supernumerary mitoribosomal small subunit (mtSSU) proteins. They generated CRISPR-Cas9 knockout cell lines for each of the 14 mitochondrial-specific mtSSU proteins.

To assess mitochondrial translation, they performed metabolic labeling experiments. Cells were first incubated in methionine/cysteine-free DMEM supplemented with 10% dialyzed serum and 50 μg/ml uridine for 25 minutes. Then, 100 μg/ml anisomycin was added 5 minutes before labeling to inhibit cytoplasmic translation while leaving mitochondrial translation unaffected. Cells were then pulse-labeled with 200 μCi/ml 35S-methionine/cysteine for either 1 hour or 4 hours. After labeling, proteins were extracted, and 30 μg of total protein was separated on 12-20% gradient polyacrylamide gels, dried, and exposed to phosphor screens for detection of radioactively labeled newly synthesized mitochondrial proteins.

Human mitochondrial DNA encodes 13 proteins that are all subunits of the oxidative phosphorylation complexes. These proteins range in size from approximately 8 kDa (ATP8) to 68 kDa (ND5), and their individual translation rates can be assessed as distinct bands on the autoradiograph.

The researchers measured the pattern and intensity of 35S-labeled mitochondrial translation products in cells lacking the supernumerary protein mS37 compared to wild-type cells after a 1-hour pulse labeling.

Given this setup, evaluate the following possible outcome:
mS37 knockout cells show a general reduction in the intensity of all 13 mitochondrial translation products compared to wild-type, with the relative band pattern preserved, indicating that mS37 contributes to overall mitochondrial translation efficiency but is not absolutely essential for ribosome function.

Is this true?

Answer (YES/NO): NO